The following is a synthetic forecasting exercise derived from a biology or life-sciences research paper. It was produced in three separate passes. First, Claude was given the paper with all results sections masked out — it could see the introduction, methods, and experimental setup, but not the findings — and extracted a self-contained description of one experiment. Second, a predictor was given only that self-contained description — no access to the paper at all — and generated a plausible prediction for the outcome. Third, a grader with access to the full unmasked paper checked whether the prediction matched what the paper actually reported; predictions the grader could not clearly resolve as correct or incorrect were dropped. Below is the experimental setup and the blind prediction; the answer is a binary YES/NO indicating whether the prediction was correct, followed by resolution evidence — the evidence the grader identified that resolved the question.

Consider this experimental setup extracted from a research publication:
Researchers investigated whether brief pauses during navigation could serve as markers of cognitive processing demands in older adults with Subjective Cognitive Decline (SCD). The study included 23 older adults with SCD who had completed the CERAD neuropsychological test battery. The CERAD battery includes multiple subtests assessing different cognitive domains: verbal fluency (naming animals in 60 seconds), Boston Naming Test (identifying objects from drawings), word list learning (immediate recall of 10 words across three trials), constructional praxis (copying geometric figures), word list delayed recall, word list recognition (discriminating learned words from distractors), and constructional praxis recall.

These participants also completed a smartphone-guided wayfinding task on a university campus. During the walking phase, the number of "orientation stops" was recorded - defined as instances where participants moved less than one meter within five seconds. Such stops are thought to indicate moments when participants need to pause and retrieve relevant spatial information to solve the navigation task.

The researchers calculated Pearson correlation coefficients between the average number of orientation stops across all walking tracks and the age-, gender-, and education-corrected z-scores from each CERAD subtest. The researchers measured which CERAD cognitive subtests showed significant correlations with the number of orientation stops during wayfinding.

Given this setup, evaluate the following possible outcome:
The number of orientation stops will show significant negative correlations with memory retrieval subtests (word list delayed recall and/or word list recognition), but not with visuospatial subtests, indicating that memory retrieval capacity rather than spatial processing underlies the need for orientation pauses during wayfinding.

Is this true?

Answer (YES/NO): NO